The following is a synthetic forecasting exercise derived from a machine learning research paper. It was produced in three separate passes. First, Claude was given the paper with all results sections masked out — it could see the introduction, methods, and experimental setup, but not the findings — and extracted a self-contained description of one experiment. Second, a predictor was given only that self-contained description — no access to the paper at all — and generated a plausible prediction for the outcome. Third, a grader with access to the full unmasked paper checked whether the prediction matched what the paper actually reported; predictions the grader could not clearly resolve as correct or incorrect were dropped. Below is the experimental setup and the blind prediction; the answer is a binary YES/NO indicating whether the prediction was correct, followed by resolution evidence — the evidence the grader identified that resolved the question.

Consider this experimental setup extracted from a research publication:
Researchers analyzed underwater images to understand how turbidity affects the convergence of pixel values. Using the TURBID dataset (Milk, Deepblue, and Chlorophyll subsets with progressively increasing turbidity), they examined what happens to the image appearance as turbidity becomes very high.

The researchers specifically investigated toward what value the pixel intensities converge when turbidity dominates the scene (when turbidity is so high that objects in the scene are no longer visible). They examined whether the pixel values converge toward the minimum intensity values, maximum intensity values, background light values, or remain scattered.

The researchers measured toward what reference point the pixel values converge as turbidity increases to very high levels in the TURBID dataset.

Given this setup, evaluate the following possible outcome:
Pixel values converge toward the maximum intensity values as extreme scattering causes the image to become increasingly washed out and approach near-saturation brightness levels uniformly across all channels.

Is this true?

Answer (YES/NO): NO